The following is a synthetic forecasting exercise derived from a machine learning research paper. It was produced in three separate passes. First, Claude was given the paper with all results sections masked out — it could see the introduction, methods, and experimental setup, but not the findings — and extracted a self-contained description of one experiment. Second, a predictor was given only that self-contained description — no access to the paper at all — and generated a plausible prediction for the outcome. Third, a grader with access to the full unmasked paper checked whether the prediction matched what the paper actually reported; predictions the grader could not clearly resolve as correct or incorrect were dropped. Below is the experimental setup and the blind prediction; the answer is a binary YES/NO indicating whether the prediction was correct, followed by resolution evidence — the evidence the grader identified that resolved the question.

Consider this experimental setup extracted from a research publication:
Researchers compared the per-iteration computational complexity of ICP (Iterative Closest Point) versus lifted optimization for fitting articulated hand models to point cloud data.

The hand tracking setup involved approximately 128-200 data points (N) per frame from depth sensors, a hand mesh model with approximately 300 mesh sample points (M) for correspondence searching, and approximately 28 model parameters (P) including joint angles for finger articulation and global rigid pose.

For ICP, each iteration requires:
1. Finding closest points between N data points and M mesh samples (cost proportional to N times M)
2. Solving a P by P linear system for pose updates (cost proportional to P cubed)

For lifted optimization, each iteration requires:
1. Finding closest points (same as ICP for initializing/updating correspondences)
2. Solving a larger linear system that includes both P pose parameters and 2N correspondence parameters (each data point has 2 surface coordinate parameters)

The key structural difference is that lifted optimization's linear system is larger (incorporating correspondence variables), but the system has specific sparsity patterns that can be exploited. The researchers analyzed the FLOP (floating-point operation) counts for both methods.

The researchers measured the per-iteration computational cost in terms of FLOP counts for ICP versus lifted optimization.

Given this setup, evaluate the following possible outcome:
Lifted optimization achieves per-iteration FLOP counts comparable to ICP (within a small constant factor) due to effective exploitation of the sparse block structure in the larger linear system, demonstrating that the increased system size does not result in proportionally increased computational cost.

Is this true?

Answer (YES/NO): YES